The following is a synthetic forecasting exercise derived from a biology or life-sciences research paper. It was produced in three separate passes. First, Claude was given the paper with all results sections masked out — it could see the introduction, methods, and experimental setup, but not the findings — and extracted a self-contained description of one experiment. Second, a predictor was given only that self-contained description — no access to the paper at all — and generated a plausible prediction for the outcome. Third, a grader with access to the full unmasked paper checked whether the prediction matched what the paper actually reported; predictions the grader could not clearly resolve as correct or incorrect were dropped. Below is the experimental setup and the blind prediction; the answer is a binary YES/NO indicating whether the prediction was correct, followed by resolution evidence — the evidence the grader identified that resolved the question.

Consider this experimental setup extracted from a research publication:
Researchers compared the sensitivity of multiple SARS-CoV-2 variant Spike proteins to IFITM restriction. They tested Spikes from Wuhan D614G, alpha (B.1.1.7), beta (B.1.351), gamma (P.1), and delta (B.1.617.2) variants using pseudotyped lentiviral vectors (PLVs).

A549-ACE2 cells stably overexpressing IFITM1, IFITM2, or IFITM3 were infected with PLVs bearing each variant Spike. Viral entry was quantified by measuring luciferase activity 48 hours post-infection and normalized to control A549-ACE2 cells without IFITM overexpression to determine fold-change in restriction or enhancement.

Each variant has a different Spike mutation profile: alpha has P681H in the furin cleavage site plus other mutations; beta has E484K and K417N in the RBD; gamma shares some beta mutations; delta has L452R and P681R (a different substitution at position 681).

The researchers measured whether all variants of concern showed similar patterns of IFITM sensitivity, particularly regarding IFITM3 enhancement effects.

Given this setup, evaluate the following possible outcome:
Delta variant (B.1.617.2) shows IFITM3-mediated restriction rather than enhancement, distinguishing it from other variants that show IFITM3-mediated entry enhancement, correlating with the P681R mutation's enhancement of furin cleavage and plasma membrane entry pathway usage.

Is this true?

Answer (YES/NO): NO